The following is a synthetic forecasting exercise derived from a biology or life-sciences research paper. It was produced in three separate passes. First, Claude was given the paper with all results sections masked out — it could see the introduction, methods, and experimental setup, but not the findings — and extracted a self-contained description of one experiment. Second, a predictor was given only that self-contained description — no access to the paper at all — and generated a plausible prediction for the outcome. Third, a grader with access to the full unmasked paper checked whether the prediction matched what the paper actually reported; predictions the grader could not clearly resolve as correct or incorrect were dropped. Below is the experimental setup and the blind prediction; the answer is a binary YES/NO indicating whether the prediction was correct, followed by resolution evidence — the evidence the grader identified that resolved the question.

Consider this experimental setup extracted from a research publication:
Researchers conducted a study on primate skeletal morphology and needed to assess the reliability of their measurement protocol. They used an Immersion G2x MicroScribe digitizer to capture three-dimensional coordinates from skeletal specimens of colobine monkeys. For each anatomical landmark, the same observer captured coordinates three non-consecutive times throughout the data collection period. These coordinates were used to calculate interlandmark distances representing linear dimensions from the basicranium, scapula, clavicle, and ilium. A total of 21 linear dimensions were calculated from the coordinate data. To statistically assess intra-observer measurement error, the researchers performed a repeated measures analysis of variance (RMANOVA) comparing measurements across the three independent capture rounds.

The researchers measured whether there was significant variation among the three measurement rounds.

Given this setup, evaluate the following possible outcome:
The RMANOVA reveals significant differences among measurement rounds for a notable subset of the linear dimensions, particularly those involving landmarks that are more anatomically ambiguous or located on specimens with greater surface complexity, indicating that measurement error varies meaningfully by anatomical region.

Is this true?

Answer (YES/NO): NO